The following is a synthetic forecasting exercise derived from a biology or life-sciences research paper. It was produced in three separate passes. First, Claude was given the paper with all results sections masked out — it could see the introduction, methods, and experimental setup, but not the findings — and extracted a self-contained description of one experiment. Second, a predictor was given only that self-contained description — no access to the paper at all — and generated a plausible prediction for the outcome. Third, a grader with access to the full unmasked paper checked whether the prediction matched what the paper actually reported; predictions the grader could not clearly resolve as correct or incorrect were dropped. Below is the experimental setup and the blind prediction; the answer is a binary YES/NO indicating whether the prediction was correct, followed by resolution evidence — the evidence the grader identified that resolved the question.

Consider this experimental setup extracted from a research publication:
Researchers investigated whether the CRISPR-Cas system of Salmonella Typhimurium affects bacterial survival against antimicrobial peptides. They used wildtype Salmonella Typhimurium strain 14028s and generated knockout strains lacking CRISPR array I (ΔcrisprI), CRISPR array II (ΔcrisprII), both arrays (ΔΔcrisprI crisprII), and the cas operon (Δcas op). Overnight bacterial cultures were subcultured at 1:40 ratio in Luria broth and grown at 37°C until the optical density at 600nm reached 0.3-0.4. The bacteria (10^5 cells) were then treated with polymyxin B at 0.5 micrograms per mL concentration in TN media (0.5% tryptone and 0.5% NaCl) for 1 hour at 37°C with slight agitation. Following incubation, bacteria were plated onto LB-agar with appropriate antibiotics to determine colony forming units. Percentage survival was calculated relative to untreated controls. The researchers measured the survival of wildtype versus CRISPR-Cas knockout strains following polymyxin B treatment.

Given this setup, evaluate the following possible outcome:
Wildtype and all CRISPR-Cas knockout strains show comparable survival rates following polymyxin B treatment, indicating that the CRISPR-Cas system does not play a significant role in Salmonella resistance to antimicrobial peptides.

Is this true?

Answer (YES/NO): NO